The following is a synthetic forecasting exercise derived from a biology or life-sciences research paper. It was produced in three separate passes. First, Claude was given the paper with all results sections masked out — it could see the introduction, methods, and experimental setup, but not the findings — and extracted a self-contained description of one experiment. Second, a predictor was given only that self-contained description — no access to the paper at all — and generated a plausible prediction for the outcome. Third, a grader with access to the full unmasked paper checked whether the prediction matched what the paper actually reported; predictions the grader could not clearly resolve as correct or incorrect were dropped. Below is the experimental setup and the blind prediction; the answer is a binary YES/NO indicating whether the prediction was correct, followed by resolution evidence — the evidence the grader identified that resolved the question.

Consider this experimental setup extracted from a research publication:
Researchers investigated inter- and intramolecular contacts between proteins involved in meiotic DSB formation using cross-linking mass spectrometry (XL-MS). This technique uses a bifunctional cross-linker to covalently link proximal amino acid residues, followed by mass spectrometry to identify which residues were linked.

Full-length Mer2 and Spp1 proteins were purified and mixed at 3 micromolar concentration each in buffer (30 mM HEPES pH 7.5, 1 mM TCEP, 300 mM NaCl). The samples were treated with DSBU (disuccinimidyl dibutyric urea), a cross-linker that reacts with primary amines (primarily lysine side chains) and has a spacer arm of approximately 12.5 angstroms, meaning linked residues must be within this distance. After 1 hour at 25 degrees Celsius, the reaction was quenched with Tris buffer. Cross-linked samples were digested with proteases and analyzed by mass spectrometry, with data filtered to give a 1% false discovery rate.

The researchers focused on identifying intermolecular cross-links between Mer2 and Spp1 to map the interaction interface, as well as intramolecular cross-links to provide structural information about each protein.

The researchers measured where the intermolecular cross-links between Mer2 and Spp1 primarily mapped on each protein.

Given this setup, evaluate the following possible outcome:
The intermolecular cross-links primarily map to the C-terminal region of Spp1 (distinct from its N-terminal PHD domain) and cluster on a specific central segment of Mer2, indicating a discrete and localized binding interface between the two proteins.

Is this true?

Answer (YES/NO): NO